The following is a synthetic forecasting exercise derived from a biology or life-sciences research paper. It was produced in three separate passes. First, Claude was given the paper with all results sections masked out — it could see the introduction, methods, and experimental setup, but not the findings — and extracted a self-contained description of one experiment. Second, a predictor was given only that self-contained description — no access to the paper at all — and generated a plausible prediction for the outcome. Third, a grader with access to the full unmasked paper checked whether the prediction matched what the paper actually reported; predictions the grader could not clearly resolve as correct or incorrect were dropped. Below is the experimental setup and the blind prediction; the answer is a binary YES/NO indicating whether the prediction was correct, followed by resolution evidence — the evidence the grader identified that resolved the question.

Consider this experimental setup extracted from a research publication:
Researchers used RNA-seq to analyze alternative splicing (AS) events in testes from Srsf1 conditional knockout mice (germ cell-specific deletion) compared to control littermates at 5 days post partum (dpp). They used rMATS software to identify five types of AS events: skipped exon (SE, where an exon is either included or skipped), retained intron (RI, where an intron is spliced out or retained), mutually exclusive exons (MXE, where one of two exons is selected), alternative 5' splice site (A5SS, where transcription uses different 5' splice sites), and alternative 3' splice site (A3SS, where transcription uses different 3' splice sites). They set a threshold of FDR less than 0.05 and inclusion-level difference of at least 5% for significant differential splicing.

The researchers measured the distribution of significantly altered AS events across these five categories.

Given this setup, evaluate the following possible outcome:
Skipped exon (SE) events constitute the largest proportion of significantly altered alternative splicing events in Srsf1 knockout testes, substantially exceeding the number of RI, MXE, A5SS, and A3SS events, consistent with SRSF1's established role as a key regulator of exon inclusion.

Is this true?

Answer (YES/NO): YES